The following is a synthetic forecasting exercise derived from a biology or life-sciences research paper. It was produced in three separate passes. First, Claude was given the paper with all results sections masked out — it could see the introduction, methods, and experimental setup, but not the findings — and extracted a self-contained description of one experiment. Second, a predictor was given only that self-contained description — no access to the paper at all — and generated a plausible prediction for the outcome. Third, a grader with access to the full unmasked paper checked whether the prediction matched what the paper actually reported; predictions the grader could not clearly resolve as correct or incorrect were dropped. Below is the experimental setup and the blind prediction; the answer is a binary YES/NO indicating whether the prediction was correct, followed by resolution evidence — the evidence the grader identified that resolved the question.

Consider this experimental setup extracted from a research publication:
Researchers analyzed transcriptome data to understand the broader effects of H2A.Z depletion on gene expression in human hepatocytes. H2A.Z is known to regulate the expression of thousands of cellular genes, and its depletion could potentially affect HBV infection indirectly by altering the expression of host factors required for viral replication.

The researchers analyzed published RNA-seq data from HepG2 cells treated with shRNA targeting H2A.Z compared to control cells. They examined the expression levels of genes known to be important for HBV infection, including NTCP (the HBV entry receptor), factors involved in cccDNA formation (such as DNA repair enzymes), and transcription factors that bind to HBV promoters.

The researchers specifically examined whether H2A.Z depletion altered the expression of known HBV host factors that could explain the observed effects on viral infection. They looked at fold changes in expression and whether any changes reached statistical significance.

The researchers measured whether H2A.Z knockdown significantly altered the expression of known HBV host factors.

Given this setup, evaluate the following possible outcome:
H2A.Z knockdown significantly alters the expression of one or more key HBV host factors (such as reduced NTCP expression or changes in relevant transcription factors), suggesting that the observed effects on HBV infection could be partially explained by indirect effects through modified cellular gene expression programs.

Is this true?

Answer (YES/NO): NO